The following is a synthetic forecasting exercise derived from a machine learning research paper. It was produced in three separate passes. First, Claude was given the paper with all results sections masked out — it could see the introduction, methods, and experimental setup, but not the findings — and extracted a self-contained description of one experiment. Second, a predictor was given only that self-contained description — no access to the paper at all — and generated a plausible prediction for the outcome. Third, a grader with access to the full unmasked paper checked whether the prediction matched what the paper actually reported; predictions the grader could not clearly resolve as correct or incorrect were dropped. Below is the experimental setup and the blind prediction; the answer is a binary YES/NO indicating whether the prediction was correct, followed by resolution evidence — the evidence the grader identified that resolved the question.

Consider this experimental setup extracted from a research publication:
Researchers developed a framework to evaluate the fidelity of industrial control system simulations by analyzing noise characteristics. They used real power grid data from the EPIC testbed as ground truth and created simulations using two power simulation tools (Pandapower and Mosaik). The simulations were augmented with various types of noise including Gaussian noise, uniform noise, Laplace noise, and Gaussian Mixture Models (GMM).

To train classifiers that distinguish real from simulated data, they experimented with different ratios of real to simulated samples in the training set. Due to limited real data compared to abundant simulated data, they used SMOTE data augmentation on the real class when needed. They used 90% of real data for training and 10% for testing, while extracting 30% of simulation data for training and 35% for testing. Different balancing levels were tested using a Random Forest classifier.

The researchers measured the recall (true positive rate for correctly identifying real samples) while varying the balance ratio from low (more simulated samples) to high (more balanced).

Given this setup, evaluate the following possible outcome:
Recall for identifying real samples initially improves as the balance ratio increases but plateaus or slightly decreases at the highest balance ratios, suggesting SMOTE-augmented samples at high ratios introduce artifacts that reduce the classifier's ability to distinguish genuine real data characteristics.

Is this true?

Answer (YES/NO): NO